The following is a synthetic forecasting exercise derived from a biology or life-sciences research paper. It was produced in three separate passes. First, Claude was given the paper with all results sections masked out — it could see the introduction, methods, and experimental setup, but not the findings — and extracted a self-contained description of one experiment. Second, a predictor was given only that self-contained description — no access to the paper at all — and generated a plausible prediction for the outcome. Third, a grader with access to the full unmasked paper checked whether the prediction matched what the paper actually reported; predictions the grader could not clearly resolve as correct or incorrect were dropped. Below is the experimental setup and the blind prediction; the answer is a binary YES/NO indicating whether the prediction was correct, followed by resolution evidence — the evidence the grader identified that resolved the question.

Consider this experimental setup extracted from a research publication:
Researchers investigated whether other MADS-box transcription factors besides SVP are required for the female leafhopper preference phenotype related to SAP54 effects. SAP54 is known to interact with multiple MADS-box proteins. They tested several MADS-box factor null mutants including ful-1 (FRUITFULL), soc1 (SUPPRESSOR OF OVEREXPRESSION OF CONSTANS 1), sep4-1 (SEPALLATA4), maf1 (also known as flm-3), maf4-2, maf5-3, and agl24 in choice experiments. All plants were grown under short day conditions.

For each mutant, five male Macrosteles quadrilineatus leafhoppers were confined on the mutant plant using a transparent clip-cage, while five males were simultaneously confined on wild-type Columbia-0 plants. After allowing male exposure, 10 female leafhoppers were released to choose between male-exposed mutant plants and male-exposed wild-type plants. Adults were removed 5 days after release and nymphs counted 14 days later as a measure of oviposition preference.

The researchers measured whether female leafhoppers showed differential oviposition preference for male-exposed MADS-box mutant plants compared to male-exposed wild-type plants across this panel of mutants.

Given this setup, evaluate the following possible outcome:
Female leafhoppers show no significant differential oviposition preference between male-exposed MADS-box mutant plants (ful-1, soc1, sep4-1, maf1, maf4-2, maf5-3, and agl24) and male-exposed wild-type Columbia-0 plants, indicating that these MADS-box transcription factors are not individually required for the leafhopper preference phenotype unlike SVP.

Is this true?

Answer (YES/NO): NO